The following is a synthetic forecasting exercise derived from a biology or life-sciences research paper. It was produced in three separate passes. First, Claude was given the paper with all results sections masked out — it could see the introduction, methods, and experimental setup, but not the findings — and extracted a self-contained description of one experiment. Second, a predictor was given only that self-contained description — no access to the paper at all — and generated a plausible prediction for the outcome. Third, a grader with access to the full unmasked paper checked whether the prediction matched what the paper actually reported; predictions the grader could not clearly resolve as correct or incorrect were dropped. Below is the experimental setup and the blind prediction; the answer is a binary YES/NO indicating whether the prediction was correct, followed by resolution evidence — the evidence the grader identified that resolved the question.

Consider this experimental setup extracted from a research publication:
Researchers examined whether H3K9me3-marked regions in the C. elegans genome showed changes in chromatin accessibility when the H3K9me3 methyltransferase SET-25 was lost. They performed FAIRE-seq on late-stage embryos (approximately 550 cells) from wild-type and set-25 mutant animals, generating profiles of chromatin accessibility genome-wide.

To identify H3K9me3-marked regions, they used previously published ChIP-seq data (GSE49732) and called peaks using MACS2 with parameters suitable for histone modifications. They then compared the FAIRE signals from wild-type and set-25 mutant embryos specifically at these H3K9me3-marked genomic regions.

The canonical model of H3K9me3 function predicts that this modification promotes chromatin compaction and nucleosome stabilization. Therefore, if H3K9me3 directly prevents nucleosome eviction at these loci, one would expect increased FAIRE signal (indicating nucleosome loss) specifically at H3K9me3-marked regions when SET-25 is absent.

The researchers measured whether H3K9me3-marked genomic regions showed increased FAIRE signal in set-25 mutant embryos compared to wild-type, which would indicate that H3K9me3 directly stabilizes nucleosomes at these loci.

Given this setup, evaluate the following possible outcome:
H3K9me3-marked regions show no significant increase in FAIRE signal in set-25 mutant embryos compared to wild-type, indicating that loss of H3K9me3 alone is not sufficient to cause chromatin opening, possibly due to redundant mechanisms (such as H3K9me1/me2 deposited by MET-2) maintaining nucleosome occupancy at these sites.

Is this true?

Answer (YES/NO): YES